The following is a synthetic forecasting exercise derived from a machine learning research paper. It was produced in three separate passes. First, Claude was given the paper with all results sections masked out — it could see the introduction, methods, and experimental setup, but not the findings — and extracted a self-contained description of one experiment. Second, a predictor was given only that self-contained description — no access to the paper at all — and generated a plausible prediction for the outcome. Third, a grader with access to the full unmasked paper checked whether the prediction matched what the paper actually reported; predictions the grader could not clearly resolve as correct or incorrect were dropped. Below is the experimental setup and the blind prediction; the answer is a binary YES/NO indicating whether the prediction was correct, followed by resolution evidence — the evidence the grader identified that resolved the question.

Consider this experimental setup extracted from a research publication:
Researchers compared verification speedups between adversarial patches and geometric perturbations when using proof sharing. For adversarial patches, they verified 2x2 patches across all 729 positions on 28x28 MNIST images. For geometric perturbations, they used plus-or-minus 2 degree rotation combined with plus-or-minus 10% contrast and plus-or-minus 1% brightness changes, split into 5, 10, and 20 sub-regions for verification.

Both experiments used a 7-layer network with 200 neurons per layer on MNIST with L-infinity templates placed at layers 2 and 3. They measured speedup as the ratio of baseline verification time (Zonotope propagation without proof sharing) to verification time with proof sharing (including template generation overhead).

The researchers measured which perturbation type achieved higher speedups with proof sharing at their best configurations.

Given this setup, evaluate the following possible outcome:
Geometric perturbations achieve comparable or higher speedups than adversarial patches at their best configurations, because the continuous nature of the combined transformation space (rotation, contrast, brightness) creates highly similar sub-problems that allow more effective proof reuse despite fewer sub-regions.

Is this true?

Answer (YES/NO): YES